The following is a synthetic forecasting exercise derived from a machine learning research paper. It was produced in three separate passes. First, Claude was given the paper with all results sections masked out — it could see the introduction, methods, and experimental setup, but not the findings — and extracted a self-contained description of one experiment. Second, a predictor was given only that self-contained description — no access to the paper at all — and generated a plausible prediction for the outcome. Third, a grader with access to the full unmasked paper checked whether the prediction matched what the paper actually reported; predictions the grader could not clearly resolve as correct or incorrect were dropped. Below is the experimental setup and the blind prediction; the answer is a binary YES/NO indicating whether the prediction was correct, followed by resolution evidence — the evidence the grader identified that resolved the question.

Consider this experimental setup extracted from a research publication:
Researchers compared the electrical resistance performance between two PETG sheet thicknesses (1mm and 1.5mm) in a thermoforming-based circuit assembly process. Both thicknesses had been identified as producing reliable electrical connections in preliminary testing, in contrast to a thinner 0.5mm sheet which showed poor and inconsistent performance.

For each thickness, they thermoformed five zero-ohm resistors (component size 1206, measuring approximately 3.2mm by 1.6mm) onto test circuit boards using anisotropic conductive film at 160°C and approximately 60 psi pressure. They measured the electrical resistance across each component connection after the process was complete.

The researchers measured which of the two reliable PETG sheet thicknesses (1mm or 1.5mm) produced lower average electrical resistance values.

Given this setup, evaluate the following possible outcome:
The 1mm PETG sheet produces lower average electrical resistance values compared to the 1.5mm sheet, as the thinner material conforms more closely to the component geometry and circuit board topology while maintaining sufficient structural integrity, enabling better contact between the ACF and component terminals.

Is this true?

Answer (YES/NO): NO